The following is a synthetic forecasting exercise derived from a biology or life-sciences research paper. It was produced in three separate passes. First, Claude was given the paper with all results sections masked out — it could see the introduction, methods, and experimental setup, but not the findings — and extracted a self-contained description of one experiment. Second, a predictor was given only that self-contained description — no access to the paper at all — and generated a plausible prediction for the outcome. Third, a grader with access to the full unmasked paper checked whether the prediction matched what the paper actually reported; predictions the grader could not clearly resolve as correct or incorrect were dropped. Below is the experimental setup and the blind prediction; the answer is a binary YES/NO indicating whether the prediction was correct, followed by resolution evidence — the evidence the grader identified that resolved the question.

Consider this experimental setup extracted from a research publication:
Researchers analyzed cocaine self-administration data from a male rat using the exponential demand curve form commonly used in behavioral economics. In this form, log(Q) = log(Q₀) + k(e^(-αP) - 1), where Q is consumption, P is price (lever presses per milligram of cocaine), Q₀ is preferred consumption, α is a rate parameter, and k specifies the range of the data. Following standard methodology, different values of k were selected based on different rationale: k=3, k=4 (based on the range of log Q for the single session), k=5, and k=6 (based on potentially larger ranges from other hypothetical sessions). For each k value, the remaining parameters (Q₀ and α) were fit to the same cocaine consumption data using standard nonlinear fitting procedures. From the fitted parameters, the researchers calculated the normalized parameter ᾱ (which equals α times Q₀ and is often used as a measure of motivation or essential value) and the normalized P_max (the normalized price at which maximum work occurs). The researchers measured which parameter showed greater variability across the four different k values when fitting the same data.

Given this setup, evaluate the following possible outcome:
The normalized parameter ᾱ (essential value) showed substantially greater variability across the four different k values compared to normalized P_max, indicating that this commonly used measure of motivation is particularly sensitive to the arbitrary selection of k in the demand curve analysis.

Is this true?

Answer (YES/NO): YES